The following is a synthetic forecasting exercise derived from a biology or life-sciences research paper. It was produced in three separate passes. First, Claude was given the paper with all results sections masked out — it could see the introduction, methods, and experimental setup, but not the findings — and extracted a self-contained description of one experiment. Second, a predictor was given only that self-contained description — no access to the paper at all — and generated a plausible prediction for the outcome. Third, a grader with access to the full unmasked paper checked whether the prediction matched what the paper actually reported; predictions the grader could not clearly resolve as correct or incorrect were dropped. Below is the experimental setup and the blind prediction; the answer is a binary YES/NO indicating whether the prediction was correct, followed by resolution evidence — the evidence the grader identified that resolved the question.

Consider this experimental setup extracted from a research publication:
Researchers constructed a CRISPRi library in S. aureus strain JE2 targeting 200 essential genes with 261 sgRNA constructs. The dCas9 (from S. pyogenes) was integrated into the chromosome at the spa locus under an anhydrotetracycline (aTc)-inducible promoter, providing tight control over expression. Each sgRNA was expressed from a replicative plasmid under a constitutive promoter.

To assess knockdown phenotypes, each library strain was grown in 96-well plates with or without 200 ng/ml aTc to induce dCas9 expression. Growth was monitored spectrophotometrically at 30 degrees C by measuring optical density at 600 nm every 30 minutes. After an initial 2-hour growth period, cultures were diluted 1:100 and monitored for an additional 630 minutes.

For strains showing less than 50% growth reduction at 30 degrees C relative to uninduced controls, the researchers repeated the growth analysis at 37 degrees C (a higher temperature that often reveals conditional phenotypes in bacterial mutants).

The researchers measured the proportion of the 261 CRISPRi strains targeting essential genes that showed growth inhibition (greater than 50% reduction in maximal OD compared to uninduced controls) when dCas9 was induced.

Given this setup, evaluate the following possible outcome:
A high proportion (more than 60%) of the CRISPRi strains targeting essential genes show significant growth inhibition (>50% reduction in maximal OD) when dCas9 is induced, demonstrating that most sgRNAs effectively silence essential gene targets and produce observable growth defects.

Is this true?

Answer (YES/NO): YES